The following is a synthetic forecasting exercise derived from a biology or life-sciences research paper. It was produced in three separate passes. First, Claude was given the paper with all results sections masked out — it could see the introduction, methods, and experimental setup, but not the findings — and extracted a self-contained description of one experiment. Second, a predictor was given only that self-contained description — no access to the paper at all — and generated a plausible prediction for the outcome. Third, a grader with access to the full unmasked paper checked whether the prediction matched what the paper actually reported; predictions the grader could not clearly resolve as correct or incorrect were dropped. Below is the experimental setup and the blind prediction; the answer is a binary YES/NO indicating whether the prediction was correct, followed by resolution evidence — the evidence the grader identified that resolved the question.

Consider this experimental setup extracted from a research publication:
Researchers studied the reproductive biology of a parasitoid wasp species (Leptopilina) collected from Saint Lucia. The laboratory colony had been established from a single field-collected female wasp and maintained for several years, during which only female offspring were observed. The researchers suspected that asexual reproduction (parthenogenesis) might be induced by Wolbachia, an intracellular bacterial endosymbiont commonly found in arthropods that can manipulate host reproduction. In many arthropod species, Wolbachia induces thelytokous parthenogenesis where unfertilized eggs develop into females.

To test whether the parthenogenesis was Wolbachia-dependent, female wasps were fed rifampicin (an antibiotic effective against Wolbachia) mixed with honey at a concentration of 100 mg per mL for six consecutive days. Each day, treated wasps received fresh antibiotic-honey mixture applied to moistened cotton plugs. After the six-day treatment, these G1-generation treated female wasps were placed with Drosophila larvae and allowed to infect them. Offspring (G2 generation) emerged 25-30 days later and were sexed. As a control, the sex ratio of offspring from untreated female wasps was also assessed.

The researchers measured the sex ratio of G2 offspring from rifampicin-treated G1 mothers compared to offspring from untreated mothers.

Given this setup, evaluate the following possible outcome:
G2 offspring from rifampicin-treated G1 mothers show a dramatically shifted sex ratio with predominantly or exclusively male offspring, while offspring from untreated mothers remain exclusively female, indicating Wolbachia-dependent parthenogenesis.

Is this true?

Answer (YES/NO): NO